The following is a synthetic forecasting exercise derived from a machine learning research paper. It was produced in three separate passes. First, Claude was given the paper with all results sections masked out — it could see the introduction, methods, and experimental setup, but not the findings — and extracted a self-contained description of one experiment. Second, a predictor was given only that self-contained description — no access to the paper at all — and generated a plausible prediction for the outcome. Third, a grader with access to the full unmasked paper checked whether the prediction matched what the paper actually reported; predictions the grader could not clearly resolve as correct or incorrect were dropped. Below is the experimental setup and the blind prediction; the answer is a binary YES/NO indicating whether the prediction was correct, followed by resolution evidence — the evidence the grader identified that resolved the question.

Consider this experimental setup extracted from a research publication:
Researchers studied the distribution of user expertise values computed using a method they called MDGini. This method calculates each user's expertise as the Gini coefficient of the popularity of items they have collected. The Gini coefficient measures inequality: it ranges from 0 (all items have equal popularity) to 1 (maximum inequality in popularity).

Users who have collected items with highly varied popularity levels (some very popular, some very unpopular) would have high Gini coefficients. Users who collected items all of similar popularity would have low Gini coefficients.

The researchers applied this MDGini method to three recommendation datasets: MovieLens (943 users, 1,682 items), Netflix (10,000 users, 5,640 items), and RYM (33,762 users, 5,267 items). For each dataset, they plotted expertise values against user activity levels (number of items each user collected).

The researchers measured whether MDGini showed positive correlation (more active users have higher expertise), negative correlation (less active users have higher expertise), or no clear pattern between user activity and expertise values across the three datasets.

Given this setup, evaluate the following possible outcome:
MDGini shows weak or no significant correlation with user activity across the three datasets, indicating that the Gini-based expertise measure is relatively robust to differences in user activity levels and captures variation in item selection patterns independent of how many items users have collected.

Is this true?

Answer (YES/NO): NO